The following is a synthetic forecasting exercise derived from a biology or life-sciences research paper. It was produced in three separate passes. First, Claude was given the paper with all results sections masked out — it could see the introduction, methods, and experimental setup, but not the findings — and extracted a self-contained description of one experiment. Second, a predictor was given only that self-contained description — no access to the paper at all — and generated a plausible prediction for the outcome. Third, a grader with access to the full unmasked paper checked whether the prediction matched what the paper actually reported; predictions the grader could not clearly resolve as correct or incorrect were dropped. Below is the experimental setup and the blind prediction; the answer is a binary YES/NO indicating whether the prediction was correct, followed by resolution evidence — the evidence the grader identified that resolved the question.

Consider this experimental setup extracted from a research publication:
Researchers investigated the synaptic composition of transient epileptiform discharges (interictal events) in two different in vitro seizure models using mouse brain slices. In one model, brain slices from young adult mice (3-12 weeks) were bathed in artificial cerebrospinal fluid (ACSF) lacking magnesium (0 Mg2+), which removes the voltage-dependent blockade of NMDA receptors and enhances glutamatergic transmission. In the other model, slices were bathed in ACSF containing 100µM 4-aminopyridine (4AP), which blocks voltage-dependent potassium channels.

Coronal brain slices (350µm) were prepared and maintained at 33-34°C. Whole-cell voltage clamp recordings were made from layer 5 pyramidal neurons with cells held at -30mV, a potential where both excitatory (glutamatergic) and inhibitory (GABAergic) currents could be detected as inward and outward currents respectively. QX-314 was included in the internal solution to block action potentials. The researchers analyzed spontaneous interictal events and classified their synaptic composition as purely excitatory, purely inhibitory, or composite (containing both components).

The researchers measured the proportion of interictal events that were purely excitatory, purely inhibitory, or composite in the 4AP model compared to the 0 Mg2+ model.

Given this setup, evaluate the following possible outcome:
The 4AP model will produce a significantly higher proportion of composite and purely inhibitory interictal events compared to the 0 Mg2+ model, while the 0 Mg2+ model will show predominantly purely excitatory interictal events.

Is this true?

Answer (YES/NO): NO